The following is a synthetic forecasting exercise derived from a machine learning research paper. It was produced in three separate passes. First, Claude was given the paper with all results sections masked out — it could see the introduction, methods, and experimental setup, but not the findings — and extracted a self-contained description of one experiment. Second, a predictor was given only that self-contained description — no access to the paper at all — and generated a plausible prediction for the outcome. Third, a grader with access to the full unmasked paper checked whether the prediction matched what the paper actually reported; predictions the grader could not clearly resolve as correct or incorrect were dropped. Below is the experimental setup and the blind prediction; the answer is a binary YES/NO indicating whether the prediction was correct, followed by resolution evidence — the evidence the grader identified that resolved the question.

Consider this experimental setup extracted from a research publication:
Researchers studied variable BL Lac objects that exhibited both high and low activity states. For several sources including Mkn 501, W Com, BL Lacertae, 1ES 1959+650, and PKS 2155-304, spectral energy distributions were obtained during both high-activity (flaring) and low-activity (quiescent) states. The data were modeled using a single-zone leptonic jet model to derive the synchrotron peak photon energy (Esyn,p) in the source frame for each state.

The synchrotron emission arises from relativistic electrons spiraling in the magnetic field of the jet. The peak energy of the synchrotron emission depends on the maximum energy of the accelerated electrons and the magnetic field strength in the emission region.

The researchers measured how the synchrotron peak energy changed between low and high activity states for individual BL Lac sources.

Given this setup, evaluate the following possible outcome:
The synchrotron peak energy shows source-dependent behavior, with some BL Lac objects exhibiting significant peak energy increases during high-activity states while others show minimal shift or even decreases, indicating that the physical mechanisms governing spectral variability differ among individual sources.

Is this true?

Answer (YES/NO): YES